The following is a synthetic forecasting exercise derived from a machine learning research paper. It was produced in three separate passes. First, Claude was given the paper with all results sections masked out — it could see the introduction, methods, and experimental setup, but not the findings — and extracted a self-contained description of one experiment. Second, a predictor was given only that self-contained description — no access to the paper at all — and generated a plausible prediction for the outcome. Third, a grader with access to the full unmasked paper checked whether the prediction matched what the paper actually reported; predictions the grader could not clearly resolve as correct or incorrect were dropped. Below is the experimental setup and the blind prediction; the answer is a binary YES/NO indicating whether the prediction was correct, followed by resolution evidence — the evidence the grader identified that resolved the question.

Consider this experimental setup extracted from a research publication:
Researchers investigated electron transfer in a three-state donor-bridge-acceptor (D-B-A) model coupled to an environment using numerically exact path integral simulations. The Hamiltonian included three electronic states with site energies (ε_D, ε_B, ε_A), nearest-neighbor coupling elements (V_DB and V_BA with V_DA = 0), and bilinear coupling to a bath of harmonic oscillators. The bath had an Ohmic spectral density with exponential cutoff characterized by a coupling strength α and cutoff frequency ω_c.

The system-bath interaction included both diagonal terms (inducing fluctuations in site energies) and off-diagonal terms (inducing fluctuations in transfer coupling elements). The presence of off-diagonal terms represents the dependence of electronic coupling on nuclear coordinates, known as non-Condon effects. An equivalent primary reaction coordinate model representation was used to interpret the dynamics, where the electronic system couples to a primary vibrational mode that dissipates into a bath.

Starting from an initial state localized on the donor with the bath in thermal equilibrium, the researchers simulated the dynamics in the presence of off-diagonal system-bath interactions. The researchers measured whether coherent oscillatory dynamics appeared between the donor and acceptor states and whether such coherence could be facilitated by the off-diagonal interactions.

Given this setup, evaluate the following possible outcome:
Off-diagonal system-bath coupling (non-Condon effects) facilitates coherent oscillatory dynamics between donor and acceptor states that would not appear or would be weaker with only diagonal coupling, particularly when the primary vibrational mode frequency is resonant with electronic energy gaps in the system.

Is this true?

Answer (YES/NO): YES